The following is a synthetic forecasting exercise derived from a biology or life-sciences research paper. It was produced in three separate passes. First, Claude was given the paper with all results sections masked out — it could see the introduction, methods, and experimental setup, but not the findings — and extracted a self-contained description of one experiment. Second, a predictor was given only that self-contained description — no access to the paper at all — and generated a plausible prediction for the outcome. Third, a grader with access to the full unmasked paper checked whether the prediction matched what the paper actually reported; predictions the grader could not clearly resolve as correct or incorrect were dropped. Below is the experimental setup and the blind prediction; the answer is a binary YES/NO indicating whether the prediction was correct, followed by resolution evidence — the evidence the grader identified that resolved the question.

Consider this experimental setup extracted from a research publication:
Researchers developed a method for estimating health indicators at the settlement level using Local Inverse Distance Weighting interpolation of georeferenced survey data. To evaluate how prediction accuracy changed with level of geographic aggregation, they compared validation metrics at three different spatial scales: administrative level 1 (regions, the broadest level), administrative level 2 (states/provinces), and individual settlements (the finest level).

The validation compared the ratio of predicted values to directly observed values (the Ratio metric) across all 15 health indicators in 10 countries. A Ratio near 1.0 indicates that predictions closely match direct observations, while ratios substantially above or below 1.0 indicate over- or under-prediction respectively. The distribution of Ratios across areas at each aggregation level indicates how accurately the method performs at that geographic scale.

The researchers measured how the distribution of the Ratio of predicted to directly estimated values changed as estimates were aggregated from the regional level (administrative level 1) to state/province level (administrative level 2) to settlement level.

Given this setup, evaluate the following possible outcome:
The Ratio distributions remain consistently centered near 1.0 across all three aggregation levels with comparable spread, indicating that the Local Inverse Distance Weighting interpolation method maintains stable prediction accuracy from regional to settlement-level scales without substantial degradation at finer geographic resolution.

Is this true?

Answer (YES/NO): NO